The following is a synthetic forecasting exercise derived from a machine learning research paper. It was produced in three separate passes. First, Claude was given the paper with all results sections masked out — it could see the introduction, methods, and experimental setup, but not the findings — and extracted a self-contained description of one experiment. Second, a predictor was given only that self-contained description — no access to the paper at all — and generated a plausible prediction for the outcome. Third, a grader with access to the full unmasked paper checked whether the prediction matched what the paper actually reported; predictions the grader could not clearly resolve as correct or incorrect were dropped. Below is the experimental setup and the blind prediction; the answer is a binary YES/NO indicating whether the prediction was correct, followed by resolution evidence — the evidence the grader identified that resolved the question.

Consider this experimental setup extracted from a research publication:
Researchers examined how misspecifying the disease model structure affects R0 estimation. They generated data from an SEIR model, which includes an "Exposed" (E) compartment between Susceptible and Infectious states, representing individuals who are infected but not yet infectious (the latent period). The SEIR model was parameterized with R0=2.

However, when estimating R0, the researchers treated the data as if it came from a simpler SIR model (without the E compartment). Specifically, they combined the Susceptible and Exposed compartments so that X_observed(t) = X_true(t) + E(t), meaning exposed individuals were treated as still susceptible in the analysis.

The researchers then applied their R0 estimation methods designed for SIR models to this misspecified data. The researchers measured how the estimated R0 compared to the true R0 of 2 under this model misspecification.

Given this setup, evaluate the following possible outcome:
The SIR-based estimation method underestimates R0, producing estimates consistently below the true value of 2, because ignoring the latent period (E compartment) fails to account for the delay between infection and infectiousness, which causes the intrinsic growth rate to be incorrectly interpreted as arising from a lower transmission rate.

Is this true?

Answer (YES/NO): YES